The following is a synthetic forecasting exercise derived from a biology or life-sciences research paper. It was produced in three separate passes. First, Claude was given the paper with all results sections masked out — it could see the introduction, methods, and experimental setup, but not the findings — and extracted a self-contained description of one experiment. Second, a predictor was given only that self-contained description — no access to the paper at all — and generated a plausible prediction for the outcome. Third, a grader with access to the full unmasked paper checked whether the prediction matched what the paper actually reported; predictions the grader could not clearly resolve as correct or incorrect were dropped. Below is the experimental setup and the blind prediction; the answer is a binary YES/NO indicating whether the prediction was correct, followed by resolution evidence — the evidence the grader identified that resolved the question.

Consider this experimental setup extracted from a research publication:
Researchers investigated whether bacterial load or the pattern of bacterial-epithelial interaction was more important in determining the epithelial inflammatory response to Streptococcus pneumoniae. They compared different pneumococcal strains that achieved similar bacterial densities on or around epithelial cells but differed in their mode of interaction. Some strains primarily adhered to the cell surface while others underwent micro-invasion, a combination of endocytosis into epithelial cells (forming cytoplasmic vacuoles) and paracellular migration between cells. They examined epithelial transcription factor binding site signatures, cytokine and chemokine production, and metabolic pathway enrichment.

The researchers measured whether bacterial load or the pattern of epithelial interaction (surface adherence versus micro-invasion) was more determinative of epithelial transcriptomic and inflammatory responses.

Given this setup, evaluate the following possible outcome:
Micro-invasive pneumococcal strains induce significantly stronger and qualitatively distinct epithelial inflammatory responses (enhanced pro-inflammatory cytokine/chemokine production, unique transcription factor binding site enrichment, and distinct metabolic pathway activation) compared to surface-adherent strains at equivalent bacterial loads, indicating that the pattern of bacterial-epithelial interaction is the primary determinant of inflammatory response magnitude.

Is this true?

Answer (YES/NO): YES